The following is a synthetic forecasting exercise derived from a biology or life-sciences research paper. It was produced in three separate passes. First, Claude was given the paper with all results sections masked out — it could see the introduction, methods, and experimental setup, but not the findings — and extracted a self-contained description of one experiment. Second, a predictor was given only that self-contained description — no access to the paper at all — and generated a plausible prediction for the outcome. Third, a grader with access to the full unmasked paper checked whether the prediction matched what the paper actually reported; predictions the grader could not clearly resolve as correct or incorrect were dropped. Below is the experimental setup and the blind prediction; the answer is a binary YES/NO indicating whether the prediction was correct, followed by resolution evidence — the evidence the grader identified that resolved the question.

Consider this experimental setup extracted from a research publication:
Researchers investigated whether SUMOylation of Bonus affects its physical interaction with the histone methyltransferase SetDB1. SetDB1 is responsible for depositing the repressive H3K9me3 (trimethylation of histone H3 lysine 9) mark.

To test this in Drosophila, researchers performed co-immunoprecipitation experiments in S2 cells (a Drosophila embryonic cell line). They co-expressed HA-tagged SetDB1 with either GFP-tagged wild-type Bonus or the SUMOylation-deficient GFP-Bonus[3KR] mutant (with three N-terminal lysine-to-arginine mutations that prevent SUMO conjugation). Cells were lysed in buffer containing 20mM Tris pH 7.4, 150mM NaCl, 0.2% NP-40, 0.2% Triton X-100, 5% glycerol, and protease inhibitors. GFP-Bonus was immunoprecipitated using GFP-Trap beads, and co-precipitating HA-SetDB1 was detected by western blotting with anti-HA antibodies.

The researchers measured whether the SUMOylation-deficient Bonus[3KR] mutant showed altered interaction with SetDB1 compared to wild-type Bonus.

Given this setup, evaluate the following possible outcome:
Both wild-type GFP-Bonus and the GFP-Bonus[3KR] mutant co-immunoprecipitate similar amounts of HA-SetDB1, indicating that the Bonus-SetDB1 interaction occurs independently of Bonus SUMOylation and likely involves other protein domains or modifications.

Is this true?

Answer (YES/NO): NO